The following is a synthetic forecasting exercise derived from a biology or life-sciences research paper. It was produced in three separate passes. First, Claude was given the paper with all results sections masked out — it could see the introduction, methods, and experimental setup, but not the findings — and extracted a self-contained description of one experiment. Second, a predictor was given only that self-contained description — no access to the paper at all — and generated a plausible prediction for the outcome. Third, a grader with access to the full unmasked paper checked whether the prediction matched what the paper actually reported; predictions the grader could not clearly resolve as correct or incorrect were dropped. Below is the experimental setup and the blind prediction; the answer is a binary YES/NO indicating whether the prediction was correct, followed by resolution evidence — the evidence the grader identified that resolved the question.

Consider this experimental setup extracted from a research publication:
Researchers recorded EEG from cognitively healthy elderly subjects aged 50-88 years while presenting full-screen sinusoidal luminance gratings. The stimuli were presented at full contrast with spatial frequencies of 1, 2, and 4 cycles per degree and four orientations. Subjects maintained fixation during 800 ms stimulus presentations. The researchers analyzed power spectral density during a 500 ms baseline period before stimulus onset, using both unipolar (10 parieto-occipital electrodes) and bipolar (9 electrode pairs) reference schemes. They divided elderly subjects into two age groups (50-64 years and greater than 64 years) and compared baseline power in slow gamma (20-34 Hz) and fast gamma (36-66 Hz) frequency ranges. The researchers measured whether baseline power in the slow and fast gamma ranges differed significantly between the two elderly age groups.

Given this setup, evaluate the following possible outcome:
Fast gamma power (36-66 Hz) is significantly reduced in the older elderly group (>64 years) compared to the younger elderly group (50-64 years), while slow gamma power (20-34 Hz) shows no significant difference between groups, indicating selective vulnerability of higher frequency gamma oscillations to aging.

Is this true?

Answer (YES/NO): NO